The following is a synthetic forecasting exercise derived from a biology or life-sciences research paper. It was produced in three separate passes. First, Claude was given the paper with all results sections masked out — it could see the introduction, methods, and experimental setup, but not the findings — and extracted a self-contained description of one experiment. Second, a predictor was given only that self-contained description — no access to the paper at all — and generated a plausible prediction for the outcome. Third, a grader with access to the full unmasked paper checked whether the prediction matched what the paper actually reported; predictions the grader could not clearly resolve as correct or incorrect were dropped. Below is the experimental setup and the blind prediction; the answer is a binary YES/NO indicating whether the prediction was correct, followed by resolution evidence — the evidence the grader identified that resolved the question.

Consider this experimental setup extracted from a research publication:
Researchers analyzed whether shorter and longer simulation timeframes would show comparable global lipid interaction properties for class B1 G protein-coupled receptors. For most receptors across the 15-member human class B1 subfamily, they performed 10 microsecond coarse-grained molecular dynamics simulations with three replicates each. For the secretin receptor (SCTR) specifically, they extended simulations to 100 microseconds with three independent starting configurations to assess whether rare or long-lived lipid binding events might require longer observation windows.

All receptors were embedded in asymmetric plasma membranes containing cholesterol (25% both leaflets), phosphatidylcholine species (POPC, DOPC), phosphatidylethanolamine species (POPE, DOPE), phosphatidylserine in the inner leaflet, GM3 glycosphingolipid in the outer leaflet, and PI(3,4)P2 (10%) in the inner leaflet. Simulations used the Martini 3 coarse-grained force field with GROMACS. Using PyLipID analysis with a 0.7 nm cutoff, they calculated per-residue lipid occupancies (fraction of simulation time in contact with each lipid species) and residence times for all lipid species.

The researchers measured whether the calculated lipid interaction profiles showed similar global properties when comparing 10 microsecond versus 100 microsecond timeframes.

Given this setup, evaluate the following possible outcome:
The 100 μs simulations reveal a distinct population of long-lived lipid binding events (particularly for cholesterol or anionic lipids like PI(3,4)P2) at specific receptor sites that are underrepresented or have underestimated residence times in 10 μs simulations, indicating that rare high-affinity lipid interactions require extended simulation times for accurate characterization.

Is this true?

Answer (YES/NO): NO